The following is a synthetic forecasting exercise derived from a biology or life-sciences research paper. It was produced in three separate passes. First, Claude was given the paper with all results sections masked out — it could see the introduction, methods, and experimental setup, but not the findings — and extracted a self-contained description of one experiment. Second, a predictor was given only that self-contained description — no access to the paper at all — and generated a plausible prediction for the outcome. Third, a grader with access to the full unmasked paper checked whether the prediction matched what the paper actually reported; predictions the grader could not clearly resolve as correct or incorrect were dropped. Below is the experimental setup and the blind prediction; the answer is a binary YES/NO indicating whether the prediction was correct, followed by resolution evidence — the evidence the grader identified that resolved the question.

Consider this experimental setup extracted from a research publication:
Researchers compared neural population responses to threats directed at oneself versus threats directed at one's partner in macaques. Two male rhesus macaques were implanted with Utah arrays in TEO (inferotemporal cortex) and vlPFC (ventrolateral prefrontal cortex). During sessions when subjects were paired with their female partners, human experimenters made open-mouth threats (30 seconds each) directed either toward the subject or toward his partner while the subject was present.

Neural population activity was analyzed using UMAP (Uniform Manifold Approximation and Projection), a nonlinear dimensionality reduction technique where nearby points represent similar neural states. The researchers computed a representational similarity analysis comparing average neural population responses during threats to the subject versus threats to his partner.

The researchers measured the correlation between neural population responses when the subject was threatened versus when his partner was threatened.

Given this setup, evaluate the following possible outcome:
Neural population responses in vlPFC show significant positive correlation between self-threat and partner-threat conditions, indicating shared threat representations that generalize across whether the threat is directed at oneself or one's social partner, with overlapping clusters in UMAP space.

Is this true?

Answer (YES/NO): NO